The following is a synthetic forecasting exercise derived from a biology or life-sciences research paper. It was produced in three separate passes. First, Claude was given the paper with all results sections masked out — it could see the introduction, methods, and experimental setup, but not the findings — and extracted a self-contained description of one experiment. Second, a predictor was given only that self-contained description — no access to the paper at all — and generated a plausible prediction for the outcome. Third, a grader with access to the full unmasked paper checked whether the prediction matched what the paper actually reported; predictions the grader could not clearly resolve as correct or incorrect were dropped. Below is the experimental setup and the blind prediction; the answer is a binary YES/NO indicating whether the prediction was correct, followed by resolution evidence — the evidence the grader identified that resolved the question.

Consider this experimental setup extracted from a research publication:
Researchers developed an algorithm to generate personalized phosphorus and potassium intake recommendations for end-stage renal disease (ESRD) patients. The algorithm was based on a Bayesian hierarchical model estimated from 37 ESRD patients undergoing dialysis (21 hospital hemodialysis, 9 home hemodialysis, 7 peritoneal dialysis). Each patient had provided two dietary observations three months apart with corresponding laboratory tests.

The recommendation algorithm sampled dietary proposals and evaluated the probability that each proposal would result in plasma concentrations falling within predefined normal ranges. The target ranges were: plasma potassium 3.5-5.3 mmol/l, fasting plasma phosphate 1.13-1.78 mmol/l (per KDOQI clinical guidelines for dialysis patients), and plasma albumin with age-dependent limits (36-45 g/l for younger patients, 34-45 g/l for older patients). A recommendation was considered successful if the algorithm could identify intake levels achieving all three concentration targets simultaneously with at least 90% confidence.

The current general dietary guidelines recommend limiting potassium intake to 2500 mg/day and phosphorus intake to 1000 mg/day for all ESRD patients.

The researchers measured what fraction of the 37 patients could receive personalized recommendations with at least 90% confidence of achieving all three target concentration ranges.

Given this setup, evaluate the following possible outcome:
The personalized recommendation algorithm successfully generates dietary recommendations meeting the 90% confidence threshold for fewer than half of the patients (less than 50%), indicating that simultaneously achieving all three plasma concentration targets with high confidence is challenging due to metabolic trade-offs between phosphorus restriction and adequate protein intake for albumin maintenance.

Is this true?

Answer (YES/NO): NO